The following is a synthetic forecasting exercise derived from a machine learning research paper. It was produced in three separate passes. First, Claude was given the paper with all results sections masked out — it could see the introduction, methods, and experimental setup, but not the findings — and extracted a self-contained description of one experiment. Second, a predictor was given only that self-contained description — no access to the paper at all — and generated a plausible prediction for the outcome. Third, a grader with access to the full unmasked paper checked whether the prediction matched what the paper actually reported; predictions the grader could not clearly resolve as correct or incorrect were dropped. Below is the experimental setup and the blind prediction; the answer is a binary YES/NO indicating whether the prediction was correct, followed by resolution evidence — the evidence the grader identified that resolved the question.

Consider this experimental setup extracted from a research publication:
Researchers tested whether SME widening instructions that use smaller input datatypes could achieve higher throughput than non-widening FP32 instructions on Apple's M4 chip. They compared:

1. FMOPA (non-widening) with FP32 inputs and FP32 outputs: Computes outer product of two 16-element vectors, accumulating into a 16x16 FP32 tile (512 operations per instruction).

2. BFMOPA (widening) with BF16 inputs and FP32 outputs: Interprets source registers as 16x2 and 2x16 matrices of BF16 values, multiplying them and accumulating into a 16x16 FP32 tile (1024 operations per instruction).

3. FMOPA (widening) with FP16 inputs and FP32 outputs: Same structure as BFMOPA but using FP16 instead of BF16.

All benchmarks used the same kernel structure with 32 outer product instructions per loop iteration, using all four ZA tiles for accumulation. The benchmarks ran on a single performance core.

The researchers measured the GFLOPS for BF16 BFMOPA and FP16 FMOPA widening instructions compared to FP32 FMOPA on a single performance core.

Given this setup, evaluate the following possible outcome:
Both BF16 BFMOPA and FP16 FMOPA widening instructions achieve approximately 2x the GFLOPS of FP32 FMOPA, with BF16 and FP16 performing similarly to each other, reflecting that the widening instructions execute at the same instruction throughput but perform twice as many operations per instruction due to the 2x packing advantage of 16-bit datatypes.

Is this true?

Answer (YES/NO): NO